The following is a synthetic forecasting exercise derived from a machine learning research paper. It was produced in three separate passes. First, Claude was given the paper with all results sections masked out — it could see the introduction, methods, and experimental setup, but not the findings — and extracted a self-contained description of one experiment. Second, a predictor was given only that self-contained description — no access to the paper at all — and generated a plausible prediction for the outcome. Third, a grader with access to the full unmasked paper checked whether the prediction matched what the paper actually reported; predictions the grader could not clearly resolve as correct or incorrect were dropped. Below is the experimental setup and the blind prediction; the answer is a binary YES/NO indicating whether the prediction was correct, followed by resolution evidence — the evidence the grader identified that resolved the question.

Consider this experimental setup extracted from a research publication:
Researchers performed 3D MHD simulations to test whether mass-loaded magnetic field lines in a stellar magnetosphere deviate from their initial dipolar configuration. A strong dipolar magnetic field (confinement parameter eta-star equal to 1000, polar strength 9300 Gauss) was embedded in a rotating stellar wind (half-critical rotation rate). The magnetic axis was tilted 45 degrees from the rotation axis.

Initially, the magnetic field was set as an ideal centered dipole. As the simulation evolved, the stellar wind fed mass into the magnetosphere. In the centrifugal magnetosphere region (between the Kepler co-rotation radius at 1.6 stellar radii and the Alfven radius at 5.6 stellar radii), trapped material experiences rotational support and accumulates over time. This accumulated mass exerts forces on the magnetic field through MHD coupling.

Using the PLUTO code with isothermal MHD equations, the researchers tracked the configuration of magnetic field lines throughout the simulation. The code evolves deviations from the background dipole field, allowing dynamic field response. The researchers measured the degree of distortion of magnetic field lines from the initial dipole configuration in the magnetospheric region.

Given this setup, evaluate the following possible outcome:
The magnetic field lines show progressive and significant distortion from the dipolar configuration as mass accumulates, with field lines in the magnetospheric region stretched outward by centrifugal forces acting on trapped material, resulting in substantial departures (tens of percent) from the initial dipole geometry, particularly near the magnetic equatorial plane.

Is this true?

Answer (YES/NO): YES